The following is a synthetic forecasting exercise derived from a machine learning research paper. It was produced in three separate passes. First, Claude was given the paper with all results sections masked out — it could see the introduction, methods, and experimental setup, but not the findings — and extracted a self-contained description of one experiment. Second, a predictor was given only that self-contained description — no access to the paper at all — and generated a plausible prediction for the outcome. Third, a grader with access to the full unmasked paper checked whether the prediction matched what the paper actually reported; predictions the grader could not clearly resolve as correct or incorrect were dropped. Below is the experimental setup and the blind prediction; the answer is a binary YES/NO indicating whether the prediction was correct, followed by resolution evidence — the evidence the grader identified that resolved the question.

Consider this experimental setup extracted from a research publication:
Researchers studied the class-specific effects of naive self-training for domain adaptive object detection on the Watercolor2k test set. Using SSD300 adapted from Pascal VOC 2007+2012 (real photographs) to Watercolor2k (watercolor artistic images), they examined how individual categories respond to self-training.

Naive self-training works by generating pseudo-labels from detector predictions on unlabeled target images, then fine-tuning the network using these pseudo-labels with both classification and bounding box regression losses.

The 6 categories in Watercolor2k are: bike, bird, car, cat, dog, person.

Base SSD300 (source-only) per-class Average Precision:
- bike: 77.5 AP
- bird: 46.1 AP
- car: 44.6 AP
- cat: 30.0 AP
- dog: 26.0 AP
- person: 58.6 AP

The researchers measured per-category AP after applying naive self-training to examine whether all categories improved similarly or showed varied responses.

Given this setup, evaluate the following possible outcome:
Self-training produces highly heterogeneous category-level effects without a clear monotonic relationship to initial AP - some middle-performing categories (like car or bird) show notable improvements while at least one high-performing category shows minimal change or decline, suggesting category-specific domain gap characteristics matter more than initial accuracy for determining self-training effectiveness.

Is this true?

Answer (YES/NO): NO